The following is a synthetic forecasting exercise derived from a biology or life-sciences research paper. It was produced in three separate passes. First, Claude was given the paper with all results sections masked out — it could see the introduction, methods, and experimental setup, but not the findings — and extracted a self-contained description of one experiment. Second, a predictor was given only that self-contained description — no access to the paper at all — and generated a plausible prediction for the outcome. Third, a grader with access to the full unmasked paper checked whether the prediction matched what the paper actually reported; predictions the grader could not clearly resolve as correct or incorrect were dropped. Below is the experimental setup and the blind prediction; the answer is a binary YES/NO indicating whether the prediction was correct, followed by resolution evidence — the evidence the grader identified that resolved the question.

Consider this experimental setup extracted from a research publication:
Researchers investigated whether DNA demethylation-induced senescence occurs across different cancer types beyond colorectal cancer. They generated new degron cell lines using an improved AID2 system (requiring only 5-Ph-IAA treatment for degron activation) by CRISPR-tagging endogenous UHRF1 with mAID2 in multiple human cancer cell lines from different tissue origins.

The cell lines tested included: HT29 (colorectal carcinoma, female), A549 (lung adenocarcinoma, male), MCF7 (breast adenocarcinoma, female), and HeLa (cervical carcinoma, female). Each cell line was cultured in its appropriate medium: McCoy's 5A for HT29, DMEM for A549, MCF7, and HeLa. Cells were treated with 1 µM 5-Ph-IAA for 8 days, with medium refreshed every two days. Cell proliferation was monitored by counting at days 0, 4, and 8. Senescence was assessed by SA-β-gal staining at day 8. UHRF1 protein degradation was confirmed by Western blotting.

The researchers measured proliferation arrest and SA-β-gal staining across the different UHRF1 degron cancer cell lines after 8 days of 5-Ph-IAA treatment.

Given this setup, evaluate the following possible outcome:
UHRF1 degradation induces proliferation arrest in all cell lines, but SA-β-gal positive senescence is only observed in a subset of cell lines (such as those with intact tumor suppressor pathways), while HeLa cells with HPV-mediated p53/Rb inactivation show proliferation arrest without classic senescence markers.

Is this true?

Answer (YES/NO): NO